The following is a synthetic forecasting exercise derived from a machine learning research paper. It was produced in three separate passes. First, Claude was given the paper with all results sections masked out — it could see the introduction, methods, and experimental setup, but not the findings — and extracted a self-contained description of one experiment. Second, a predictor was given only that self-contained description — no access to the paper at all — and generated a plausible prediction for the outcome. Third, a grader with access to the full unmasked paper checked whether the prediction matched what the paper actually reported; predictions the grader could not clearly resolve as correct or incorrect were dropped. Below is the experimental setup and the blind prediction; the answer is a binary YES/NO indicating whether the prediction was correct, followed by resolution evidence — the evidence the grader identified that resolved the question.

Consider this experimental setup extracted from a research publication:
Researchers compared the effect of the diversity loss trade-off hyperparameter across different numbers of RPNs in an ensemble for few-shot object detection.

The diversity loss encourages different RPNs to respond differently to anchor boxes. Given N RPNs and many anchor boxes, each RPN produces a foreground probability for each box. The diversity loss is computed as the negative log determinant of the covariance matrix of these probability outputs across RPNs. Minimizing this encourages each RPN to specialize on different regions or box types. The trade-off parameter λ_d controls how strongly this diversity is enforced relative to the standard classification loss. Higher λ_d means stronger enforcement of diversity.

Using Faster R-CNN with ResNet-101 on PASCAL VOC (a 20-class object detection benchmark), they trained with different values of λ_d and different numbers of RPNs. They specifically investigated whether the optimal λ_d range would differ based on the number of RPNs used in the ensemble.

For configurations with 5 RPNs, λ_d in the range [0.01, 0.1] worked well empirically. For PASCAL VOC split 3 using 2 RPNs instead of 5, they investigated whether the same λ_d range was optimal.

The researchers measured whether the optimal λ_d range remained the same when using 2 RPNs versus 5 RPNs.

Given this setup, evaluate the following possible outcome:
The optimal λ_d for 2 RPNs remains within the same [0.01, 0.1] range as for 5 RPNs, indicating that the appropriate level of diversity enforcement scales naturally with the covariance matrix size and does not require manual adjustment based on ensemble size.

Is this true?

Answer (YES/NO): NO